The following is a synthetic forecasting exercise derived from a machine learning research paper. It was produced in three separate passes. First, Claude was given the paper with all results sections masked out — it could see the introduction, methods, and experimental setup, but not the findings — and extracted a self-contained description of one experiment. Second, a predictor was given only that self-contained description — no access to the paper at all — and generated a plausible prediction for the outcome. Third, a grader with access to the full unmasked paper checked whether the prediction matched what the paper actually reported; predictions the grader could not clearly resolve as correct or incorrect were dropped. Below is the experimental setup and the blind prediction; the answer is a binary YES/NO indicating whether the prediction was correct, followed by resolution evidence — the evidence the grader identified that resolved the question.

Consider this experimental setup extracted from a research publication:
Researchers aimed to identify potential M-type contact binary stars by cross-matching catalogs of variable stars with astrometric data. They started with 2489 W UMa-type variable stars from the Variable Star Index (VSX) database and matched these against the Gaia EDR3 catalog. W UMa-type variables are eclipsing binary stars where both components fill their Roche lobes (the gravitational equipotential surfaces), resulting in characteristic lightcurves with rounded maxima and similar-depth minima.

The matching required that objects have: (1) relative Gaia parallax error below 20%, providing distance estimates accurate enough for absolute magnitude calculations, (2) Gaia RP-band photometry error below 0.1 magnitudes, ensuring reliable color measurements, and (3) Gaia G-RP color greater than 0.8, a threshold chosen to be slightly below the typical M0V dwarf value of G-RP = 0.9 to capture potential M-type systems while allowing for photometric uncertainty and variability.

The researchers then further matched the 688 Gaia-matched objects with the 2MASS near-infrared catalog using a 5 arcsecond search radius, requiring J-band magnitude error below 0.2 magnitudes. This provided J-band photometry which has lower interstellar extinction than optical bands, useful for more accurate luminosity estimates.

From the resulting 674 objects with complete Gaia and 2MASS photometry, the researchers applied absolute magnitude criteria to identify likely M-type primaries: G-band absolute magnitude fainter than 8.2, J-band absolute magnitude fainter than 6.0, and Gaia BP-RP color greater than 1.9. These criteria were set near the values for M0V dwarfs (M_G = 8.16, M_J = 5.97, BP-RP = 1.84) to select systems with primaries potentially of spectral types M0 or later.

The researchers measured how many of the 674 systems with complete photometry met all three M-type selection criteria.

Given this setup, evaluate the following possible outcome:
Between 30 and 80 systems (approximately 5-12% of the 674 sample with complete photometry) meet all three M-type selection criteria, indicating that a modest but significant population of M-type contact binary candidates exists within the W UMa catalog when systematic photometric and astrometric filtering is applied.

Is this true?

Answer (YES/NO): NO